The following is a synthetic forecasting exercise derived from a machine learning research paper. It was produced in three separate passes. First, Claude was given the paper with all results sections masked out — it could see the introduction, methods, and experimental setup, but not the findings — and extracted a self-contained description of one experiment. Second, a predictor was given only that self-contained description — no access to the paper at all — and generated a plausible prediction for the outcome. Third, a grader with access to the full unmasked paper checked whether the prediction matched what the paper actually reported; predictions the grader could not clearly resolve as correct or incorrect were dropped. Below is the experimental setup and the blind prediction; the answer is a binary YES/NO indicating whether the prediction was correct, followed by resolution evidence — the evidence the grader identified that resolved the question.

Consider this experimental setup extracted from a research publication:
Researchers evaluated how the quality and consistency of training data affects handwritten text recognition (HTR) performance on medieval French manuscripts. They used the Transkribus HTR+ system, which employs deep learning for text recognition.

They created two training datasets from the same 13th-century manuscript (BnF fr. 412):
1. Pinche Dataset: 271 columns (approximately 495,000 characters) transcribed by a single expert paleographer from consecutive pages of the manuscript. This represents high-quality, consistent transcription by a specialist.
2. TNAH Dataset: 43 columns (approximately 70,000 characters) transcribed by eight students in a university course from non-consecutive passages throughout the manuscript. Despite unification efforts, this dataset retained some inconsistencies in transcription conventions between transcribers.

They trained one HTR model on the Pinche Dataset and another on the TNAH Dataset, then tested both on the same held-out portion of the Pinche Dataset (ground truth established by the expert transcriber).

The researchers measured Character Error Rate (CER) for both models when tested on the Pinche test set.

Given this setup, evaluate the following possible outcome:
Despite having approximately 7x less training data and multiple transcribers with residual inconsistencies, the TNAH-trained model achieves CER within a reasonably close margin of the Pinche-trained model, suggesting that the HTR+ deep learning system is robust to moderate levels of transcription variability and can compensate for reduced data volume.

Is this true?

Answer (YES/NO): NO